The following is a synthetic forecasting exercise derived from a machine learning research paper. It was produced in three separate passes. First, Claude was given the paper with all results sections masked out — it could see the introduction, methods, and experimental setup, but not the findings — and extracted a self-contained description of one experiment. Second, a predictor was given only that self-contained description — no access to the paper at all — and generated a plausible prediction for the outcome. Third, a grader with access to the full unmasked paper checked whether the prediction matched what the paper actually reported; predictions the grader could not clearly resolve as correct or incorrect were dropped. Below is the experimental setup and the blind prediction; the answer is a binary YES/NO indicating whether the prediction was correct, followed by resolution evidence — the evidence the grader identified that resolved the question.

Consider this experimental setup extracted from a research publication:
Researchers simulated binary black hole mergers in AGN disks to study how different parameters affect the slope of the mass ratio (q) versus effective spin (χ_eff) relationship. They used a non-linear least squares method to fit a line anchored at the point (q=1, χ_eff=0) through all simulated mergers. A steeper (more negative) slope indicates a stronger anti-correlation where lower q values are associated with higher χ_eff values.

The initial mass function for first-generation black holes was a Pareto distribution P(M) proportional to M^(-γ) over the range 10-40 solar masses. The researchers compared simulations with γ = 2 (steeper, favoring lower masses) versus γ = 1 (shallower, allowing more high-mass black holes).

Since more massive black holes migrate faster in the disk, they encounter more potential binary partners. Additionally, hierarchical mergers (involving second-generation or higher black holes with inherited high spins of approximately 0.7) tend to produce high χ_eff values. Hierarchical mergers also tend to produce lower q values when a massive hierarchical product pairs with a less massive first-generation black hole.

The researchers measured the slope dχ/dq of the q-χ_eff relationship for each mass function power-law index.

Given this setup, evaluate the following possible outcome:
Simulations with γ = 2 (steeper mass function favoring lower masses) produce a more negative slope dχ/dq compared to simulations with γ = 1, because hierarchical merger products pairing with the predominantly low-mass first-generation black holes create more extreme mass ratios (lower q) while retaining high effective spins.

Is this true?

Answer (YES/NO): NO